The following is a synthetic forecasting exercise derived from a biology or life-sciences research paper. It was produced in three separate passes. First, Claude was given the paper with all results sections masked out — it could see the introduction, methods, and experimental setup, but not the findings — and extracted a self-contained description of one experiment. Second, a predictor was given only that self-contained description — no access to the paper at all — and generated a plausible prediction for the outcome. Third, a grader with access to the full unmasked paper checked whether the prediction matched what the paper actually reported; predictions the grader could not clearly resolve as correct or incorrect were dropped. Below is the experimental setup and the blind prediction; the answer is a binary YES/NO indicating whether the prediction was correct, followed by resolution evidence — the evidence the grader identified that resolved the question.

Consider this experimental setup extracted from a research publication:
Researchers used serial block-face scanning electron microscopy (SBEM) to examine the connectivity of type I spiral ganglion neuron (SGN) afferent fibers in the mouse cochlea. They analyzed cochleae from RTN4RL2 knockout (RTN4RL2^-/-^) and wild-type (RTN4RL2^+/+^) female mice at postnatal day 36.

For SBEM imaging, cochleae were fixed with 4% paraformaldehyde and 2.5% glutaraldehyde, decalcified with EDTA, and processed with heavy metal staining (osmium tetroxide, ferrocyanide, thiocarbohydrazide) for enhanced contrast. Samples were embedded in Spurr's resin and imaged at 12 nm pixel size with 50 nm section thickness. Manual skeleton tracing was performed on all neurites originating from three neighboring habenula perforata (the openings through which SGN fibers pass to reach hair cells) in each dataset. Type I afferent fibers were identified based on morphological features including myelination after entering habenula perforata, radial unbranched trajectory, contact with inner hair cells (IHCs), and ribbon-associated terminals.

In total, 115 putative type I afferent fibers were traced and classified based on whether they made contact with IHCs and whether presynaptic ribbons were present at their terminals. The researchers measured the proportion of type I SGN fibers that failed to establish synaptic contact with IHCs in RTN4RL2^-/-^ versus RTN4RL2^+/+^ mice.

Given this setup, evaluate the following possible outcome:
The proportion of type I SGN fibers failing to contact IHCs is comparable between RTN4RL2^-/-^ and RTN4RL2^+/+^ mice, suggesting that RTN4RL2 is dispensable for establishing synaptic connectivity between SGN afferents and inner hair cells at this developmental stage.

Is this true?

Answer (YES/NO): NO